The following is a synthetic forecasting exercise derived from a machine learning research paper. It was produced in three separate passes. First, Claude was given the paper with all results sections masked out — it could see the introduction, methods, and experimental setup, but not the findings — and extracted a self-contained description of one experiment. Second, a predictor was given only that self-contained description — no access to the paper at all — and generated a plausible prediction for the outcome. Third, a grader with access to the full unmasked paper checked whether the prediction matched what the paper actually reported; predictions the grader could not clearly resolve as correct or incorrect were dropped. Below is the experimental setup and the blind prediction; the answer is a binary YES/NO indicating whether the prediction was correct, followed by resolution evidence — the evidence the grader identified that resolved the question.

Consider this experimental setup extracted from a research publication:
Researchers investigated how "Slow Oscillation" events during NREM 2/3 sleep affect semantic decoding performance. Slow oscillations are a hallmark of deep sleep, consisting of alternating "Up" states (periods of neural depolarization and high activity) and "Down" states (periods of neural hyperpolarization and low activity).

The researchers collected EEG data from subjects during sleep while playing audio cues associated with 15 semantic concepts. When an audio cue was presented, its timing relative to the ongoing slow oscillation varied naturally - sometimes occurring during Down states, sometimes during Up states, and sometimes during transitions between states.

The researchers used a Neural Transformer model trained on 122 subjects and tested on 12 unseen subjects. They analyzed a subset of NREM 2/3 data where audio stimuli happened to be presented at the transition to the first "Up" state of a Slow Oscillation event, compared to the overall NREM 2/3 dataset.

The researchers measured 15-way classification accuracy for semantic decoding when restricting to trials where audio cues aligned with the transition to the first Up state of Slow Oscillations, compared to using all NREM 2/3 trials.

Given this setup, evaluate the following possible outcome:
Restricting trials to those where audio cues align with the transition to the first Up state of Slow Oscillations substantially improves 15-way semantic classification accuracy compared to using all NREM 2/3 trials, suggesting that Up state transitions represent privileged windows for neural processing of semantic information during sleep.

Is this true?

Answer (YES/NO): YES